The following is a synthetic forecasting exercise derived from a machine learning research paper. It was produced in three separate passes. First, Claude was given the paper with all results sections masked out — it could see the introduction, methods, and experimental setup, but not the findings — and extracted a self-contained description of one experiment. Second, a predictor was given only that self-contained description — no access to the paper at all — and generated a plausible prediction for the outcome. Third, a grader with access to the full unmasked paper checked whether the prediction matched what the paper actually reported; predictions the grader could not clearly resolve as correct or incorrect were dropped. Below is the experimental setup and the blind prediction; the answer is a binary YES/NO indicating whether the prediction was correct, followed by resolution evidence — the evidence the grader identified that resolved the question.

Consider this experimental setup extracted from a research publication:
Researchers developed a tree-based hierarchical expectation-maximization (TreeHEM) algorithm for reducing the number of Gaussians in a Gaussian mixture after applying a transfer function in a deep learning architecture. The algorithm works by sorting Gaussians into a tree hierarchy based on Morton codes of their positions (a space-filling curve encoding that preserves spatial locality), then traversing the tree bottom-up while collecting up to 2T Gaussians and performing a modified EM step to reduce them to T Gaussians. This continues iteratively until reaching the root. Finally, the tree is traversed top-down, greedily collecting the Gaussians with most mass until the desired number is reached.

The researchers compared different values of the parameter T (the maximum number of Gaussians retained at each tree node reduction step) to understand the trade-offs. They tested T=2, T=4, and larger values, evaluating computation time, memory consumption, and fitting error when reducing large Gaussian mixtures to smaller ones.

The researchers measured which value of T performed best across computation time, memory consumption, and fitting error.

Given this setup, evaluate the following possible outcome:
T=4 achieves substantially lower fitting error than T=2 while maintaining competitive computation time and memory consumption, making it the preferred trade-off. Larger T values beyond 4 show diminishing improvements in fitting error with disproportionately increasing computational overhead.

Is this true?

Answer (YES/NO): NO